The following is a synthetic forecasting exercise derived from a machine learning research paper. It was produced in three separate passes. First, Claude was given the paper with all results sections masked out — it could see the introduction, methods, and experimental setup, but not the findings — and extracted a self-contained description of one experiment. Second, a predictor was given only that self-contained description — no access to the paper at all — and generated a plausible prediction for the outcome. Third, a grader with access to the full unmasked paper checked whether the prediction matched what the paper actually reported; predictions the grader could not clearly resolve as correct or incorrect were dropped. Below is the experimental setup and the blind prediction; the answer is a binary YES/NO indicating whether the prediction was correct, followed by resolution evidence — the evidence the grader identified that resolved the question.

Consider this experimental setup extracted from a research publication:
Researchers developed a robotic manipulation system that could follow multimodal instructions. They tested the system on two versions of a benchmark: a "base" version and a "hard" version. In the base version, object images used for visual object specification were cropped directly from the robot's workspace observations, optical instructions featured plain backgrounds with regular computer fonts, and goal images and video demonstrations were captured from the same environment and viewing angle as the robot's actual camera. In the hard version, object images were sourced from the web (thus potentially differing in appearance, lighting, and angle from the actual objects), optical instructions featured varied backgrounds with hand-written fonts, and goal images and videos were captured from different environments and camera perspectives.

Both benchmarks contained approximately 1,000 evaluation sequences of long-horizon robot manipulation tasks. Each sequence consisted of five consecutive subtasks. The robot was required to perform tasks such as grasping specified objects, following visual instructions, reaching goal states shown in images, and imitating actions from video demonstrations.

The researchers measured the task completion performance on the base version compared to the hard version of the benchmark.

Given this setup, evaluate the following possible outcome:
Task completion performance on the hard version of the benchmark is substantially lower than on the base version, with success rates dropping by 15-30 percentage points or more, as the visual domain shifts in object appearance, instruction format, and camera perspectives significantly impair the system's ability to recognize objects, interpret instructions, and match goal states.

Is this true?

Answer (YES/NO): NO